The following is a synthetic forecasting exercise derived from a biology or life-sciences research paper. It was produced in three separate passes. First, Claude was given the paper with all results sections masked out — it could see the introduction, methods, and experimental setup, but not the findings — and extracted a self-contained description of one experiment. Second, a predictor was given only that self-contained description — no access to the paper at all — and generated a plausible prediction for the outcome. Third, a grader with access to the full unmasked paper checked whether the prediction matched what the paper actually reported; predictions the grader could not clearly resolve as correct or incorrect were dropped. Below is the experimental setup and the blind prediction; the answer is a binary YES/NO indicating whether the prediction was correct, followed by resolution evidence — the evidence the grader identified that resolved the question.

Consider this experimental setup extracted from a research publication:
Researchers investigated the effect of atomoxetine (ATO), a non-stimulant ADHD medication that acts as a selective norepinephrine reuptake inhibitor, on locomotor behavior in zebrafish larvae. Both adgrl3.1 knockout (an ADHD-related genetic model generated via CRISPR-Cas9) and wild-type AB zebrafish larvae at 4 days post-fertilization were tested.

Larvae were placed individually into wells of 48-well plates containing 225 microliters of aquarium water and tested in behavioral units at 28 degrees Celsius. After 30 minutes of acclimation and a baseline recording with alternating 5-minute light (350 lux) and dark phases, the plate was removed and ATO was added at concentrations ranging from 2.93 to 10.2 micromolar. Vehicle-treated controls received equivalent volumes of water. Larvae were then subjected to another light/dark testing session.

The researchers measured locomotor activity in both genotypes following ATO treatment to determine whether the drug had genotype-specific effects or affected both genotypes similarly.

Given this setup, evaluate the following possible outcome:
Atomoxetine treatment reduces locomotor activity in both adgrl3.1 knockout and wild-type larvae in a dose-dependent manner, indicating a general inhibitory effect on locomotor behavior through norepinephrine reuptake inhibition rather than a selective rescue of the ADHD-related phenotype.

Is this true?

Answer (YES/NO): NO